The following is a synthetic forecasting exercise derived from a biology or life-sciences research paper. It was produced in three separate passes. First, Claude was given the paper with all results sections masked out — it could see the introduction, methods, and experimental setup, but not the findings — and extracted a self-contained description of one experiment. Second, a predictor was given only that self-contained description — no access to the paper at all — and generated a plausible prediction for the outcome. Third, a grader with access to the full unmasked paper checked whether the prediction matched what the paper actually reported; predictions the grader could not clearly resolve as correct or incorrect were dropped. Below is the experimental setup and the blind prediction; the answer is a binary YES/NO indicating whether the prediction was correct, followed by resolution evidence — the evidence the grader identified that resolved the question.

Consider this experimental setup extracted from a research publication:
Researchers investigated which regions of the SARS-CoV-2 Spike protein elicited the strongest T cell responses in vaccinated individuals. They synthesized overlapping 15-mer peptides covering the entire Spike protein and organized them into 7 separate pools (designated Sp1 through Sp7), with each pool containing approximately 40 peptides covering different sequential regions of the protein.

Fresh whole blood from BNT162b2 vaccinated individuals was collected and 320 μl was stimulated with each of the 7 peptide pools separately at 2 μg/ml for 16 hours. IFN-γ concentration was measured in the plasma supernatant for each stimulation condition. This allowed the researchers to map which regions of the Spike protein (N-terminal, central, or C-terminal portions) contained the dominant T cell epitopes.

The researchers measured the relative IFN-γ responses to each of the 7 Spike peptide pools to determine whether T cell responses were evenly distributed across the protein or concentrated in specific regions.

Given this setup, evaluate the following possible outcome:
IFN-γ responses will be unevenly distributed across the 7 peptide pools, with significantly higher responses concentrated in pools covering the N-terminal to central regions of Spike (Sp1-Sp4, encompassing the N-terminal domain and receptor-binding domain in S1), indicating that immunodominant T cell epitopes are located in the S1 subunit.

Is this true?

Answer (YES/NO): NO